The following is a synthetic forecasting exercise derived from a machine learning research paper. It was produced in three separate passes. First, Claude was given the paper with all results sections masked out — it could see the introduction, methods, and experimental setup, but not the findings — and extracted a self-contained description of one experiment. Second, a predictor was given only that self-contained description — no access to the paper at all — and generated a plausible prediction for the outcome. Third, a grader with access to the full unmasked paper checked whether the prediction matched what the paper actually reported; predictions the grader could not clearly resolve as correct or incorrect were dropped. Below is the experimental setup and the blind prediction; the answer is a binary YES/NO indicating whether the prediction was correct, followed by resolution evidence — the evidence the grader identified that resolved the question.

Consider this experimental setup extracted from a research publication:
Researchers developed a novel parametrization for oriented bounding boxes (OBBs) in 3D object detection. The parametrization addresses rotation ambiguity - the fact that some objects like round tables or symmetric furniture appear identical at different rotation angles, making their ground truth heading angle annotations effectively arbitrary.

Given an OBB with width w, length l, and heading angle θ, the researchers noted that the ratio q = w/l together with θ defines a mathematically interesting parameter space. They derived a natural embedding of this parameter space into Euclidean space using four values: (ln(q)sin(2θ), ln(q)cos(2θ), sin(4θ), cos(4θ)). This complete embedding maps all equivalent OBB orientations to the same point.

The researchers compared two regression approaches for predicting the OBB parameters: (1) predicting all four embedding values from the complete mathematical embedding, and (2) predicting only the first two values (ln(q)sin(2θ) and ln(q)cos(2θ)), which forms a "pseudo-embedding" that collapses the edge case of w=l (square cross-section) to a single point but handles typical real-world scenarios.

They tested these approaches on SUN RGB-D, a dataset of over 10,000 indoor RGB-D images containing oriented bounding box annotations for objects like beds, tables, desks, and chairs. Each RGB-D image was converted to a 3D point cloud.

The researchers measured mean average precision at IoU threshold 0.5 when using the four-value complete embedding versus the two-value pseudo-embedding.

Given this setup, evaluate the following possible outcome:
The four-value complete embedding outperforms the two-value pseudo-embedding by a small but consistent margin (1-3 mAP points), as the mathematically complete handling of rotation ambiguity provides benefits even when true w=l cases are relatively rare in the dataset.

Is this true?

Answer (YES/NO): NO